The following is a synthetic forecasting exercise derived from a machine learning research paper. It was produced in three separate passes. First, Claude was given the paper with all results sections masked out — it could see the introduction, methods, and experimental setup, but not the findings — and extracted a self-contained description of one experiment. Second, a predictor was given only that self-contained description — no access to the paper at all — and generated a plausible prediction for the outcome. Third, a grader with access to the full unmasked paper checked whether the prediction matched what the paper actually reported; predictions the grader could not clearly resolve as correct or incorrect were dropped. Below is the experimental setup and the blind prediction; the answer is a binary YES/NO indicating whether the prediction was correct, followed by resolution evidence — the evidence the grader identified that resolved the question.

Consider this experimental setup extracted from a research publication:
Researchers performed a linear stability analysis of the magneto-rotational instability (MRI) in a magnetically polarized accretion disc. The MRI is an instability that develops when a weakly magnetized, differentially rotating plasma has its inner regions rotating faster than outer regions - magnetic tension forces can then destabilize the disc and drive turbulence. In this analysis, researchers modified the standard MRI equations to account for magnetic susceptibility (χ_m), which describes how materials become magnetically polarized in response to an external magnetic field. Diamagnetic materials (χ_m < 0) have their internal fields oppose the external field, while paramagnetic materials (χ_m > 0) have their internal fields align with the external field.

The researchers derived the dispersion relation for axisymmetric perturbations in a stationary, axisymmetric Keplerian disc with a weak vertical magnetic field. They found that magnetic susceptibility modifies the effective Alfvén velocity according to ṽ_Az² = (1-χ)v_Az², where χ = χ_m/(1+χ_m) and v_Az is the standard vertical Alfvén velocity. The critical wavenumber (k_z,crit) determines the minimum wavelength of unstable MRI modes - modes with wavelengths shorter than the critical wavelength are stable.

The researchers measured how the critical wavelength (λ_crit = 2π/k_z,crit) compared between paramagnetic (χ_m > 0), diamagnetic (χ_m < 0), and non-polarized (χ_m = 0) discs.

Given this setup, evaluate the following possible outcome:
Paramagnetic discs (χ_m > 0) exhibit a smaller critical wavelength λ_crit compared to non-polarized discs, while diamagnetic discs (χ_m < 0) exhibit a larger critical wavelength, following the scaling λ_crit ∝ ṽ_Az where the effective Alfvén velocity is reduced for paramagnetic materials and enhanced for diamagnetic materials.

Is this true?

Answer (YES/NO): YES